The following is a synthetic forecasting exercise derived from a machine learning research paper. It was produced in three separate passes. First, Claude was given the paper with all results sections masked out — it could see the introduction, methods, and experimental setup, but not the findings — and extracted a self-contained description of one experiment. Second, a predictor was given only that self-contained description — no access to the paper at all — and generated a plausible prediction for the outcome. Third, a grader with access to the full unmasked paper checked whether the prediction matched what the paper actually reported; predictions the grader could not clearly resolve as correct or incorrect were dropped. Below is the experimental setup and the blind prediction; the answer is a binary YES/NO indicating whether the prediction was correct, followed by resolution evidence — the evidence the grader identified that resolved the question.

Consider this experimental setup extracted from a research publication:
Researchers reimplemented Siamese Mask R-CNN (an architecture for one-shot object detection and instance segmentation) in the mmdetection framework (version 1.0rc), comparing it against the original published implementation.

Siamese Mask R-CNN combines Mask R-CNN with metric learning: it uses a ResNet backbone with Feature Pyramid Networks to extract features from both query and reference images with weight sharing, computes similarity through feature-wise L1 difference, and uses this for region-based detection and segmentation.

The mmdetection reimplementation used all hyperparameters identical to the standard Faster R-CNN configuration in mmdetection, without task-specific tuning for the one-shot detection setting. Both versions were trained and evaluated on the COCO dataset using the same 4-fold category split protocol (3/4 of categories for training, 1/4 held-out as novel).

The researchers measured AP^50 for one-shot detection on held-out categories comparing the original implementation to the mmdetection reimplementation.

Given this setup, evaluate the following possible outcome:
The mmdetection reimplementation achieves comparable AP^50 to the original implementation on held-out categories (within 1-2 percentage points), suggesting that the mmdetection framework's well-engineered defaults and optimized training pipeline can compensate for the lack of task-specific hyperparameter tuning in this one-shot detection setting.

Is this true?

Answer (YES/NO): NO